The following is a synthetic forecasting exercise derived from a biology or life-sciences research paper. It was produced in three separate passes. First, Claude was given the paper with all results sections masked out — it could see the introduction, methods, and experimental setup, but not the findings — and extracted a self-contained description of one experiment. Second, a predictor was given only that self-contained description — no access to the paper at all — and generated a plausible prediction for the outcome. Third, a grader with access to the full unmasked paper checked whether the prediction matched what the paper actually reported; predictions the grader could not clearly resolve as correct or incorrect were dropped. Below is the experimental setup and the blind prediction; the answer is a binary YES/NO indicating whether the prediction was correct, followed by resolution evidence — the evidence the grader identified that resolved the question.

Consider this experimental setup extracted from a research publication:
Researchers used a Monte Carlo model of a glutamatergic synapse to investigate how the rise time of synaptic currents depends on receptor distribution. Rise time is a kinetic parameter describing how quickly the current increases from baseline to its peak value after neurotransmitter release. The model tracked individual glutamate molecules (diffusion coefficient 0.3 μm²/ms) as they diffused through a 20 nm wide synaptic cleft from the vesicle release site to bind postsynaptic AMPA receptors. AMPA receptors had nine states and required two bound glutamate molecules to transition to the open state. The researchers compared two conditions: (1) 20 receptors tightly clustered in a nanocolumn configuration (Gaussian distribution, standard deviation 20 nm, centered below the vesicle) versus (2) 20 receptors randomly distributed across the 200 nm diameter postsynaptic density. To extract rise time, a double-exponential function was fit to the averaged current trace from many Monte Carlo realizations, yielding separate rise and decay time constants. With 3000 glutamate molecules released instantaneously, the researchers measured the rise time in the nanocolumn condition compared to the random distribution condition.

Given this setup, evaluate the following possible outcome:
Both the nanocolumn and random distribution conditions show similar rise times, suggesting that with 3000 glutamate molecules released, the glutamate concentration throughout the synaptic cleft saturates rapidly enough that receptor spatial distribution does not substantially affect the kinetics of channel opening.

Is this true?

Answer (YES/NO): NO